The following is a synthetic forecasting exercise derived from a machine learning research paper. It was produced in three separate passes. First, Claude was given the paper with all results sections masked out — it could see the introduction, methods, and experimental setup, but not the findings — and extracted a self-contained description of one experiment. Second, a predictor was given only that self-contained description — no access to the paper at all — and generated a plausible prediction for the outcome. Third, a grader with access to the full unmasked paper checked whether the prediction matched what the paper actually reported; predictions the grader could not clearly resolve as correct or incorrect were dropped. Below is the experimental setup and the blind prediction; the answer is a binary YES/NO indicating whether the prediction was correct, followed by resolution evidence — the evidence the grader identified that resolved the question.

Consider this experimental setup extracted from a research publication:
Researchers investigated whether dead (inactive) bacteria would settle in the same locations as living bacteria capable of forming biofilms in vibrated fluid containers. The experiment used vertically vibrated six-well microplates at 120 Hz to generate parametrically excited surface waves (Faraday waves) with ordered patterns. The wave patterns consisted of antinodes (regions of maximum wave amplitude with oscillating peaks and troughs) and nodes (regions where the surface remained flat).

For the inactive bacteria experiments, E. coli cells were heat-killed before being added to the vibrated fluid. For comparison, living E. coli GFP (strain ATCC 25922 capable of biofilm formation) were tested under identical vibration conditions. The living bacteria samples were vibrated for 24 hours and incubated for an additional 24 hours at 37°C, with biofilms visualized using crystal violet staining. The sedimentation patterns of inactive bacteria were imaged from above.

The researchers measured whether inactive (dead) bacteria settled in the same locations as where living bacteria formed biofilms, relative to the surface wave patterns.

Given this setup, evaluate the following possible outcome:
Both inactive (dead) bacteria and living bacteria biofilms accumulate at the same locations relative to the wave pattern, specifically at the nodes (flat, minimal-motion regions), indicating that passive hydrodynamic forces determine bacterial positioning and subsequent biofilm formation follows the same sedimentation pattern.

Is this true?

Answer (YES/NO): NO